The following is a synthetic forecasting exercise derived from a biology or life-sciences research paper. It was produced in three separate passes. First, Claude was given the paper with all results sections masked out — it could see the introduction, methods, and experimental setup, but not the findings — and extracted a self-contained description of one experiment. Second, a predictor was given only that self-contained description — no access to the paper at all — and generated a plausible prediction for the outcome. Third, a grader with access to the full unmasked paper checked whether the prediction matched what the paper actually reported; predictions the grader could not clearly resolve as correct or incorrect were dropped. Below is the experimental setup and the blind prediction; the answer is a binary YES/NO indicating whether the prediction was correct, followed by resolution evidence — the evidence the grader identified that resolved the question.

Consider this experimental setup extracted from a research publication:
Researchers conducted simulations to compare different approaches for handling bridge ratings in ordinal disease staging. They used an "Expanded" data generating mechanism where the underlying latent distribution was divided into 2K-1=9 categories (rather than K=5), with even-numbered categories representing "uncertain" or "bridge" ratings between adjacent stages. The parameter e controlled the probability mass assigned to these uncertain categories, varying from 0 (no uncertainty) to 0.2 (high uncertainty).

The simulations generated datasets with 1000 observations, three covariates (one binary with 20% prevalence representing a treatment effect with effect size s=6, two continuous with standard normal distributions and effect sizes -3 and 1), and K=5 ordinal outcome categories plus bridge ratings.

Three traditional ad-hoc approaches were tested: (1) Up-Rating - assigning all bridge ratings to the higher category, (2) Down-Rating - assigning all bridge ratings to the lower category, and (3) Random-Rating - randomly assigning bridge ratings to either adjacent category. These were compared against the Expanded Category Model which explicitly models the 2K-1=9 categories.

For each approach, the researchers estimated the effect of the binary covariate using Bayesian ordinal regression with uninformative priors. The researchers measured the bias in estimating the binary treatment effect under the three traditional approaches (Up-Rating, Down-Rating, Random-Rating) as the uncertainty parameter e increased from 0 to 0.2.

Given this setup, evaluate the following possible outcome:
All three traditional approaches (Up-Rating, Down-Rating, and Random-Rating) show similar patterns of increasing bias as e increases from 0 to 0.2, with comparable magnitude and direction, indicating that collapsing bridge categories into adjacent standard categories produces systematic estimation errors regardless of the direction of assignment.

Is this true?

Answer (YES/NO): NO